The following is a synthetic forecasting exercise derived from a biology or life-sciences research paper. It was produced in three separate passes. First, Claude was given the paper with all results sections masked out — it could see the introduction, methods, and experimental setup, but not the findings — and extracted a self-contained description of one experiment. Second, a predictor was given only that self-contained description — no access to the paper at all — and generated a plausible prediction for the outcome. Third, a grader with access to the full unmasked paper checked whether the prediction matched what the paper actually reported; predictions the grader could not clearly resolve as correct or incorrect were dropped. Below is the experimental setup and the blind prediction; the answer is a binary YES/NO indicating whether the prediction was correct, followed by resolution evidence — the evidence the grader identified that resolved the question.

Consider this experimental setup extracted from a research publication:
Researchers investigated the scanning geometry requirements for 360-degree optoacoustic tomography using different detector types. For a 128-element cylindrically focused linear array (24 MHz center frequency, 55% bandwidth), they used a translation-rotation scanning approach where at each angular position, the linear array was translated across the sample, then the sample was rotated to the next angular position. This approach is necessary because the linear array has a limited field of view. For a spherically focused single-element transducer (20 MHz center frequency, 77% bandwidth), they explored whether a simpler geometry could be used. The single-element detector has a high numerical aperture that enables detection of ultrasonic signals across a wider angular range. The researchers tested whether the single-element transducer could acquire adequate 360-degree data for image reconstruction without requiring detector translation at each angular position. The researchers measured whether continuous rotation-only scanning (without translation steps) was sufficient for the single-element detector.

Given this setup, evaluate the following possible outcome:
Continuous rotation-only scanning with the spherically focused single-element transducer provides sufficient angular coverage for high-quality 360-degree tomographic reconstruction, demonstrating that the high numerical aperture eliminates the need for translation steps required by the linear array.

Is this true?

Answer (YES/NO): NO